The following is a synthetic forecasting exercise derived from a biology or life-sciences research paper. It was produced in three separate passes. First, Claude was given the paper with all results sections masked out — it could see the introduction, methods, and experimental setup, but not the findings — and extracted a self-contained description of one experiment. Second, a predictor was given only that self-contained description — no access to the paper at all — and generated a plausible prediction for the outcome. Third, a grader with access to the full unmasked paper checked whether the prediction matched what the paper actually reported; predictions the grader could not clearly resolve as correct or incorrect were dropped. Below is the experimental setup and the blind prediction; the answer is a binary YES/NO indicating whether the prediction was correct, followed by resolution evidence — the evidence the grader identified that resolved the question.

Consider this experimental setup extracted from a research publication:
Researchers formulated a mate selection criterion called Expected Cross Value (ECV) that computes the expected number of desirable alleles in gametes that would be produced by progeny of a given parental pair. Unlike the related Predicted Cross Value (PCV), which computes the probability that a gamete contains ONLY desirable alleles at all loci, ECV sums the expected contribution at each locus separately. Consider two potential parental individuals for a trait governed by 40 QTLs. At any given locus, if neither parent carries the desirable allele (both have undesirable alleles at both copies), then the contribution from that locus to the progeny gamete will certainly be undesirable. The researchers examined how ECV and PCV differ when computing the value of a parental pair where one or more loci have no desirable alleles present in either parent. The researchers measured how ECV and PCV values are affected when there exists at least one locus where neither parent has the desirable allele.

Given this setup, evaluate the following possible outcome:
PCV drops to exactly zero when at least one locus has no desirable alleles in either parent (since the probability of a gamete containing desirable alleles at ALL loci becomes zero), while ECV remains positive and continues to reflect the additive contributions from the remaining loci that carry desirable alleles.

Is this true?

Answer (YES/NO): YES